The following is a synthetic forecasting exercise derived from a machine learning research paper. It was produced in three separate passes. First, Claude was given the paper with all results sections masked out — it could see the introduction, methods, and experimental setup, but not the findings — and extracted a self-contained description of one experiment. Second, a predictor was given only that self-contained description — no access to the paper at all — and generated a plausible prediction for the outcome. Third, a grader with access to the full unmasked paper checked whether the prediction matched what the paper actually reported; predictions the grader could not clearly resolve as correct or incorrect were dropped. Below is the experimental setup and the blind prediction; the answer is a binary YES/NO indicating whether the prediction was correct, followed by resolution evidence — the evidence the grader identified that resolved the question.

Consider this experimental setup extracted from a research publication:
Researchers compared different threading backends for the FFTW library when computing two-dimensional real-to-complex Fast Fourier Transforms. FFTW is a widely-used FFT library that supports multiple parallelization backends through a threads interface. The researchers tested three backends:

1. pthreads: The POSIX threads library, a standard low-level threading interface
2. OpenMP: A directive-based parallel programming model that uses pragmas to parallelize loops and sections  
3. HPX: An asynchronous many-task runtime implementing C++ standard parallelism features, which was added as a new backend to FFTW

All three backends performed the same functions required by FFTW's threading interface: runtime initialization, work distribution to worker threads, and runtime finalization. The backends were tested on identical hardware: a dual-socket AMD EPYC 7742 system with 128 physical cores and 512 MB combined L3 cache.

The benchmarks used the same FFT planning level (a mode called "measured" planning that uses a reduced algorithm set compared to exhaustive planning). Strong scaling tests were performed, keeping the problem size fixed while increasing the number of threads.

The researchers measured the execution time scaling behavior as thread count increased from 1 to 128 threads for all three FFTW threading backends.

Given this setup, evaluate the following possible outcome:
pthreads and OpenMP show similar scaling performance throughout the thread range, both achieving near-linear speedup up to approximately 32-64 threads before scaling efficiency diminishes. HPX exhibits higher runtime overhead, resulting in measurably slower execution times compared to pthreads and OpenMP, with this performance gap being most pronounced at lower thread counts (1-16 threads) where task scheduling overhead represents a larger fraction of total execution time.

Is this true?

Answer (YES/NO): NO